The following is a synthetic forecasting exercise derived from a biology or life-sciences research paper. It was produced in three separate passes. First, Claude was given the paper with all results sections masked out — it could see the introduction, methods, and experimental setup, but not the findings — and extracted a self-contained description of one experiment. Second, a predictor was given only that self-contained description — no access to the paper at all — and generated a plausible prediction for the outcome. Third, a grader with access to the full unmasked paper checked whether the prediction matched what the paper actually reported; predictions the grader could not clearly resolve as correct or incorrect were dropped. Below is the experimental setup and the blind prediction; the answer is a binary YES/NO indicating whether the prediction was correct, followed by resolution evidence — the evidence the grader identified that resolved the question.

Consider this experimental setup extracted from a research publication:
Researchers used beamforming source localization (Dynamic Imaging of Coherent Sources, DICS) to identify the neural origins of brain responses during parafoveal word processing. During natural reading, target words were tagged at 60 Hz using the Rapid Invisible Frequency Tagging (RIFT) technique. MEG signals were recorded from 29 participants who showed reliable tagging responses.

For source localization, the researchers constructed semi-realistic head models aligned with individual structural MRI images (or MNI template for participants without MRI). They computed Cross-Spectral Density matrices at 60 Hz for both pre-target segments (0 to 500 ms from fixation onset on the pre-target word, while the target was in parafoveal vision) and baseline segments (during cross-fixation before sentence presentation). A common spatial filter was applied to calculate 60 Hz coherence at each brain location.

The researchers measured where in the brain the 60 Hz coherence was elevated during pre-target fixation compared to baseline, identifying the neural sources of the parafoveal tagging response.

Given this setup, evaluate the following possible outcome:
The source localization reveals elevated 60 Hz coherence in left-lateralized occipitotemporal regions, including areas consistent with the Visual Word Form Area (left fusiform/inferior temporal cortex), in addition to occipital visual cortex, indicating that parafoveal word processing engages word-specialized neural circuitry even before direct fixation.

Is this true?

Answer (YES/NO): NO